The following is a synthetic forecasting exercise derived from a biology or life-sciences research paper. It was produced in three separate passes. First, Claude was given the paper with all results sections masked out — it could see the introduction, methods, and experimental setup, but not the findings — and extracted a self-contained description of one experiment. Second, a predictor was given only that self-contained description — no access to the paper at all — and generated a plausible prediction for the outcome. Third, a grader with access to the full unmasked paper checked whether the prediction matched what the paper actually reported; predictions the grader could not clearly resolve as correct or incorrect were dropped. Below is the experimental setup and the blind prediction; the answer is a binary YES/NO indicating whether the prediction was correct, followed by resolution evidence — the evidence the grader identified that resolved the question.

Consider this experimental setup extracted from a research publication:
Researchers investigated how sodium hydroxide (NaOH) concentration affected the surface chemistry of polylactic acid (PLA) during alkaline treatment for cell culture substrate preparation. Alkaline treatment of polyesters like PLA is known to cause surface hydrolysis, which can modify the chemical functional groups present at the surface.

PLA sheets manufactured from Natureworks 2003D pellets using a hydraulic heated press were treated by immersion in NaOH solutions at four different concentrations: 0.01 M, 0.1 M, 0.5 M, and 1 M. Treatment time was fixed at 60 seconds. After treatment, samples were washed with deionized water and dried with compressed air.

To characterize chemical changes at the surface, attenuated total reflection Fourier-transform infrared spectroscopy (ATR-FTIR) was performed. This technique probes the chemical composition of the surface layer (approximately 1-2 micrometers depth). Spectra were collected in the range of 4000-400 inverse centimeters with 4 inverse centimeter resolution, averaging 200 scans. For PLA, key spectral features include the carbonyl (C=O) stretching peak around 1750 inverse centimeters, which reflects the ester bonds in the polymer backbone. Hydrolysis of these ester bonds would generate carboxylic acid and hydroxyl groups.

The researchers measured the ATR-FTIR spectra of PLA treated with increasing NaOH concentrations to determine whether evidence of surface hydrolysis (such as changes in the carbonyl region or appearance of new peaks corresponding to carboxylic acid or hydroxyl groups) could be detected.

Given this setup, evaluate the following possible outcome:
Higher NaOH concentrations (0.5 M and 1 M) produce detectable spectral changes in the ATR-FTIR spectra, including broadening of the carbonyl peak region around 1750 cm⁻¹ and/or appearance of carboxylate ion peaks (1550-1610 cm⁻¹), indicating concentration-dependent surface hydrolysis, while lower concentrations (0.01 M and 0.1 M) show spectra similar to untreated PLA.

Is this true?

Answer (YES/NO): NO